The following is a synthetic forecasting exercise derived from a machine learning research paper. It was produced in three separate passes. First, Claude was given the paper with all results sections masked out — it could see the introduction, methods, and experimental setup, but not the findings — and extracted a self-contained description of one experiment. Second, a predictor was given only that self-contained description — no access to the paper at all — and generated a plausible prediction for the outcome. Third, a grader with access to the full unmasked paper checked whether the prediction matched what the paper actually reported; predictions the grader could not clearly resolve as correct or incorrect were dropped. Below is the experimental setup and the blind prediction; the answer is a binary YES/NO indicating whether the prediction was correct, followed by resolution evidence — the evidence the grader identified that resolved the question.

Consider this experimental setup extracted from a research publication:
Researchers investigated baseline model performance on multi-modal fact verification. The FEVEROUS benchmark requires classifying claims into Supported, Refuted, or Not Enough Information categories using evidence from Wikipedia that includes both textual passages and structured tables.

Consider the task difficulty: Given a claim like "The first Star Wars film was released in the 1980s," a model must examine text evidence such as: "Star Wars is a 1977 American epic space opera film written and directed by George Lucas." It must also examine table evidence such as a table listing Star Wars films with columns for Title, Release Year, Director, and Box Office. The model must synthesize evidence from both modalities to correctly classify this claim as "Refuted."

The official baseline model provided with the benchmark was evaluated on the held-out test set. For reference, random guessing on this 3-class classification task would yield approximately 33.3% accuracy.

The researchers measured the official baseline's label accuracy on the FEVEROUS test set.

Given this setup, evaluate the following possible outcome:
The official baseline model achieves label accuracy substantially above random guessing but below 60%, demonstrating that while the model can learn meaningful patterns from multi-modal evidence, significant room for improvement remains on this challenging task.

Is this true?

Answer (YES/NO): YES